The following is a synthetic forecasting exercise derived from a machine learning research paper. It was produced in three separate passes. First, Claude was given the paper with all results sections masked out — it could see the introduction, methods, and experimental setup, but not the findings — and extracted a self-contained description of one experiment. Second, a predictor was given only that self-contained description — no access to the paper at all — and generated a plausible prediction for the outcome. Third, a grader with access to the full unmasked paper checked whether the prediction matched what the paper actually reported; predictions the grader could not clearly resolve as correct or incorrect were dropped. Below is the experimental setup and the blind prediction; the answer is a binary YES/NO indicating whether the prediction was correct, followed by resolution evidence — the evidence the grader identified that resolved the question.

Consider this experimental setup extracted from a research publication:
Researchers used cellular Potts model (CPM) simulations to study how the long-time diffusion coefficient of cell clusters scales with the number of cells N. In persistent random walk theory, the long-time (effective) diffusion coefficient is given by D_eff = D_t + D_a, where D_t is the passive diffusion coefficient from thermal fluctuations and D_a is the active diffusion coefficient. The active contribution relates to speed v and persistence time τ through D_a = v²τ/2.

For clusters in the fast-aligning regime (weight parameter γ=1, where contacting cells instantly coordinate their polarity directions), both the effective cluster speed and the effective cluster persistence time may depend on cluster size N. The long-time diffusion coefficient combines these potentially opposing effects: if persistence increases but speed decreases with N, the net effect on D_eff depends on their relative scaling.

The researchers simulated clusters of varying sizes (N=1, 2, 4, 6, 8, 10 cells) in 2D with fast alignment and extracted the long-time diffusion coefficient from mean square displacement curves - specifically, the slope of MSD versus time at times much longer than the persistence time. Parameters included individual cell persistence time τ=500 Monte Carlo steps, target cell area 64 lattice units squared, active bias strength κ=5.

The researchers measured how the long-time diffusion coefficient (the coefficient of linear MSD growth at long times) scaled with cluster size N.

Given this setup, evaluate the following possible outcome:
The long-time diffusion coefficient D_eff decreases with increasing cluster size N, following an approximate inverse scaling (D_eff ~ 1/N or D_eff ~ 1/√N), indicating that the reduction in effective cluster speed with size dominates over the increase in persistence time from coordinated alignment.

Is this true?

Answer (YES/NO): NO